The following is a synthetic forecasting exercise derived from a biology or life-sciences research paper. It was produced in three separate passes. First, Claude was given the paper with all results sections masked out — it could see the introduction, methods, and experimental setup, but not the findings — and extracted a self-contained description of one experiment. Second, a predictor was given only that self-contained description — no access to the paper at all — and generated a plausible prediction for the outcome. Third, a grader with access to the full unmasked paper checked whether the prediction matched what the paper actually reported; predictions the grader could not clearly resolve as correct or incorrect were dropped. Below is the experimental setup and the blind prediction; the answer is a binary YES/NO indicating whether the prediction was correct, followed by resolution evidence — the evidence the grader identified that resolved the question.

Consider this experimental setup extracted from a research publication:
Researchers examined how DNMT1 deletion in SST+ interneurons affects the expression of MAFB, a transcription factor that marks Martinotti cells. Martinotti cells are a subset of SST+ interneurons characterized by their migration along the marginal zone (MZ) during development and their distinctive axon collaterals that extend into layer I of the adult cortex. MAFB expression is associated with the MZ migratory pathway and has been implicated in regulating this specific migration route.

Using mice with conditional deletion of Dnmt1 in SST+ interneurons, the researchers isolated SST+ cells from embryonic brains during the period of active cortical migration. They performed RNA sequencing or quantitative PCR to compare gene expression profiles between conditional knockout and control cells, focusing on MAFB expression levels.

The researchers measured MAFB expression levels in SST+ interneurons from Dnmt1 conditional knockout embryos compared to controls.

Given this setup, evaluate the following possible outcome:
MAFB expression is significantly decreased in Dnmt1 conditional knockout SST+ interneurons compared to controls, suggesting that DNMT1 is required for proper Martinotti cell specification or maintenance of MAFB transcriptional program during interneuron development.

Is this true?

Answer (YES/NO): NO